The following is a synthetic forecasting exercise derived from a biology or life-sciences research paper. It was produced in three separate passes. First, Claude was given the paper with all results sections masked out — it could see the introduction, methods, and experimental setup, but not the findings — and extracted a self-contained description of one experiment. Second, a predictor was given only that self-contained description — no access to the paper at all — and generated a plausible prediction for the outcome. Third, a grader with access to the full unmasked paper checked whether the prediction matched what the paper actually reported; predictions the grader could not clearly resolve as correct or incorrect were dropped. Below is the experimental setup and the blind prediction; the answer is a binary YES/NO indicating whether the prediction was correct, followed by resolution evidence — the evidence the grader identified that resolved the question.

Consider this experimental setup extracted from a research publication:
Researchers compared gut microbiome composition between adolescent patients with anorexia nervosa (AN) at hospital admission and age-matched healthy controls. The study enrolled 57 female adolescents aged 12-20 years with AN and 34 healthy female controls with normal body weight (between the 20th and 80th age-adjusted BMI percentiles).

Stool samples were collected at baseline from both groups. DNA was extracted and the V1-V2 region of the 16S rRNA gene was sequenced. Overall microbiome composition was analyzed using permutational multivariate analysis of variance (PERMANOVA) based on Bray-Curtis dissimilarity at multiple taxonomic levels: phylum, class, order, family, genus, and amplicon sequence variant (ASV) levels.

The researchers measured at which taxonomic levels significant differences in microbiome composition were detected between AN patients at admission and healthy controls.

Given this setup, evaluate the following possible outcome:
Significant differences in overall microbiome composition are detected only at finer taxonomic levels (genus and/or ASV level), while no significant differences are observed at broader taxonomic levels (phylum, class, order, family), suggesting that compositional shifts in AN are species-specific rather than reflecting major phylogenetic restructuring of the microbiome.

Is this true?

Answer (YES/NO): NO